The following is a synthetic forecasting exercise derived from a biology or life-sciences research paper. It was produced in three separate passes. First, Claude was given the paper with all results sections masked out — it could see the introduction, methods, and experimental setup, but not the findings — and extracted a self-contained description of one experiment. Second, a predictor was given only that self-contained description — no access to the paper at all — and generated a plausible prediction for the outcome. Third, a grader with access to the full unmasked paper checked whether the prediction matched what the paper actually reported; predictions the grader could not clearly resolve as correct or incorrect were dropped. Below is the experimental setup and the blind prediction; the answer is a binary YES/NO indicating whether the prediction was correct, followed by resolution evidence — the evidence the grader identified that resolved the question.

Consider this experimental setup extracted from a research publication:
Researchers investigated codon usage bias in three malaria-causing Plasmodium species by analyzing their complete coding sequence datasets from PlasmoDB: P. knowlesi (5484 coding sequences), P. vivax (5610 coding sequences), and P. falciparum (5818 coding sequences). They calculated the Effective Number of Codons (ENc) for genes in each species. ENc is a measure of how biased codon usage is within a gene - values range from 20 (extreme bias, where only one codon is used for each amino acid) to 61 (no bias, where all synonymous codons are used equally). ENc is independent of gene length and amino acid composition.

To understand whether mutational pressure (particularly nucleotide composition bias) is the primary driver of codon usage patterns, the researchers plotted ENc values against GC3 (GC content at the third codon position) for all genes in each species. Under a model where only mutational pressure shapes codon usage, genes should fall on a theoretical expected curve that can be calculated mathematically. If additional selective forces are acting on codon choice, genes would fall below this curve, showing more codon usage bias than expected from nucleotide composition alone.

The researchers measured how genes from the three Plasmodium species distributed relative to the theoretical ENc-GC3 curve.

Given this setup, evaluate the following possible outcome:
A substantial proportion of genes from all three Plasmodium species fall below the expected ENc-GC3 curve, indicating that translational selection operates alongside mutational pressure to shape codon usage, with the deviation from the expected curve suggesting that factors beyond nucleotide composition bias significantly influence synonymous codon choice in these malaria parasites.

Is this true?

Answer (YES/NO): YES